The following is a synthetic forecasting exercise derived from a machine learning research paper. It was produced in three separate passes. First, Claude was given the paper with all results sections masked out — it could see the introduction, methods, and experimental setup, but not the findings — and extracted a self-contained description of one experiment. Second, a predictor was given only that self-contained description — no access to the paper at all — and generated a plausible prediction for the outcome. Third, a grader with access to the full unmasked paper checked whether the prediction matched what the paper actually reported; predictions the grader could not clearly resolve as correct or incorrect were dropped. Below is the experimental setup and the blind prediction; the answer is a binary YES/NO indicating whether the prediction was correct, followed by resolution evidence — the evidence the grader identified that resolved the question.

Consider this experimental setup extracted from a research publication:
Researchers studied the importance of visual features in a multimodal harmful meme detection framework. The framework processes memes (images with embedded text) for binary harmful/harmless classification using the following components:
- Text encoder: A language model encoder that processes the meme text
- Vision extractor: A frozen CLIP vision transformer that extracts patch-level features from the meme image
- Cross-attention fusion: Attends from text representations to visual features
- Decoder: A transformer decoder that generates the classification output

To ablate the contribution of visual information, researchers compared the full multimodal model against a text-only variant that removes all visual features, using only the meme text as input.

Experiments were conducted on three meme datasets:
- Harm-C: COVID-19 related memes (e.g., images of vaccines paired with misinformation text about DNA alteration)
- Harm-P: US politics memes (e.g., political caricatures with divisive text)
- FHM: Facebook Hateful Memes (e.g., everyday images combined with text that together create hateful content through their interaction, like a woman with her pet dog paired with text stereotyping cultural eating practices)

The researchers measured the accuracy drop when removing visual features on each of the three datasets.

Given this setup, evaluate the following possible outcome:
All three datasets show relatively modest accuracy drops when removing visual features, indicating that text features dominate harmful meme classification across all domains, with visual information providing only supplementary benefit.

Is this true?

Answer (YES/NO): NO